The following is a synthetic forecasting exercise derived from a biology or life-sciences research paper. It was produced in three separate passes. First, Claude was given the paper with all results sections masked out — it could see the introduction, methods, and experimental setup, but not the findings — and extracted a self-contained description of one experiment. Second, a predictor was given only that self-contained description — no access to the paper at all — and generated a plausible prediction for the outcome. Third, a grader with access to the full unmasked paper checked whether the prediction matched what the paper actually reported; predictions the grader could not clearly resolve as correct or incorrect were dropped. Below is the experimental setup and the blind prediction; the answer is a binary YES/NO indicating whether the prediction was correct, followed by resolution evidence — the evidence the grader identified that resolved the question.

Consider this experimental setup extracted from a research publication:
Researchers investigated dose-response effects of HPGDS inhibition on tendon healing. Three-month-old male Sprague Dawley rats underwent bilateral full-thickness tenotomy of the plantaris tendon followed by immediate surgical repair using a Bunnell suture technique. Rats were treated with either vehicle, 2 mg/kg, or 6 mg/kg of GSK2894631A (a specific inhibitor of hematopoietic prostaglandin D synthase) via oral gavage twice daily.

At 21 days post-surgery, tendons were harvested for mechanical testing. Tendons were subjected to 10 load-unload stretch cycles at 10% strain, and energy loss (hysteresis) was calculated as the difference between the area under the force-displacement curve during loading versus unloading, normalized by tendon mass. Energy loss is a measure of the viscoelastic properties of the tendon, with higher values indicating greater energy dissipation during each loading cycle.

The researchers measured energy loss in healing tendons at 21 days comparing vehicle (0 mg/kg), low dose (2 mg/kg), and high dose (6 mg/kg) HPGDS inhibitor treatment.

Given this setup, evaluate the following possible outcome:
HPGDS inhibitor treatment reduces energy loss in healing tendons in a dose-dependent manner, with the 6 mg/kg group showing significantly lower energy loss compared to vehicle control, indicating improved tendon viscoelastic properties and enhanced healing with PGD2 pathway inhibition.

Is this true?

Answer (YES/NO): NO